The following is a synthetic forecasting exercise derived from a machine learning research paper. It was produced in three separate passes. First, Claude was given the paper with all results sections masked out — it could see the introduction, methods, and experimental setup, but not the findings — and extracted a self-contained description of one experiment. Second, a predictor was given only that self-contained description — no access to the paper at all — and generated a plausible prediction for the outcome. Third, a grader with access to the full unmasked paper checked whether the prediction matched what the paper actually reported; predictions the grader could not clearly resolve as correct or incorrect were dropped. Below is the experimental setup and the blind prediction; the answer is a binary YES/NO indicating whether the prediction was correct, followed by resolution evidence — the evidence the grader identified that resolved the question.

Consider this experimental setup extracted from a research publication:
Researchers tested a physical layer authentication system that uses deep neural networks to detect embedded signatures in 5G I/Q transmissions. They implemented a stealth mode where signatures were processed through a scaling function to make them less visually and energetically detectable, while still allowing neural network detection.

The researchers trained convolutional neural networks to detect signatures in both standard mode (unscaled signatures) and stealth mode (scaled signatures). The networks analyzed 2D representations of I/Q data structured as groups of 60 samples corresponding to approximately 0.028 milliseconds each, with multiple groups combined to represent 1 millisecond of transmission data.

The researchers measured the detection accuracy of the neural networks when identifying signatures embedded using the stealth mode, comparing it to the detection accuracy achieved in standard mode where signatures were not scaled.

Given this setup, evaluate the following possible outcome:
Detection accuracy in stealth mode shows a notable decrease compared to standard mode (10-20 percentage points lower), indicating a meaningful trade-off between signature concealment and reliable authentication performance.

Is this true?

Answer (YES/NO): NO